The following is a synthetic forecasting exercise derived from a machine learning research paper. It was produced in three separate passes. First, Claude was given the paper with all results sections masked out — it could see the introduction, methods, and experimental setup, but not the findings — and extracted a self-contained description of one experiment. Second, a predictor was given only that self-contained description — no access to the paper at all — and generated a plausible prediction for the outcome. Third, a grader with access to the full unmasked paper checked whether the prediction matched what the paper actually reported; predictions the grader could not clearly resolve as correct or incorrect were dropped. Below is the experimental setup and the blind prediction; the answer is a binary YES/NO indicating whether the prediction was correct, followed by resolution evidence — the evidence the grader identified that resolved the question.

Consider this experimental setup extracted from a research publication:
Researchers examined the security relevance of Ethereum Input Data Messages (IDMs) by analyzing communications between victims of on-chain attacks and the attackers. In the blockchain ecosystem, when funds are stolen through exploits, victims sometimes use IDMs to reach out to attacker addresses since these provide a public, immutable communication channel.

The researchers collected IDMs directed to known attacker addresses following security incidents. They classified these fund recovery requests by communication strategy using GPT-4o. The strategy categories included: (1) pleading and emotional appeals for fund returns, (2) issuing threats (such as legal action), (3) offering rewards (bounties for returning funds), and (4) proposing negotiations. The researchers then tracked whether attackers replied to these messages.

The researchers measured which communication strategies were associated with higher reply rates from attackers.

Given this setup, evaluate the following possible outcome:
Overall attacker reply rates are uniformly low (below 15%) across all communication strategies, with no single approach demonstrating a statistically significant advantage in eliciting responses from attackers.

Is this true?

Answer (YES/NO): NO